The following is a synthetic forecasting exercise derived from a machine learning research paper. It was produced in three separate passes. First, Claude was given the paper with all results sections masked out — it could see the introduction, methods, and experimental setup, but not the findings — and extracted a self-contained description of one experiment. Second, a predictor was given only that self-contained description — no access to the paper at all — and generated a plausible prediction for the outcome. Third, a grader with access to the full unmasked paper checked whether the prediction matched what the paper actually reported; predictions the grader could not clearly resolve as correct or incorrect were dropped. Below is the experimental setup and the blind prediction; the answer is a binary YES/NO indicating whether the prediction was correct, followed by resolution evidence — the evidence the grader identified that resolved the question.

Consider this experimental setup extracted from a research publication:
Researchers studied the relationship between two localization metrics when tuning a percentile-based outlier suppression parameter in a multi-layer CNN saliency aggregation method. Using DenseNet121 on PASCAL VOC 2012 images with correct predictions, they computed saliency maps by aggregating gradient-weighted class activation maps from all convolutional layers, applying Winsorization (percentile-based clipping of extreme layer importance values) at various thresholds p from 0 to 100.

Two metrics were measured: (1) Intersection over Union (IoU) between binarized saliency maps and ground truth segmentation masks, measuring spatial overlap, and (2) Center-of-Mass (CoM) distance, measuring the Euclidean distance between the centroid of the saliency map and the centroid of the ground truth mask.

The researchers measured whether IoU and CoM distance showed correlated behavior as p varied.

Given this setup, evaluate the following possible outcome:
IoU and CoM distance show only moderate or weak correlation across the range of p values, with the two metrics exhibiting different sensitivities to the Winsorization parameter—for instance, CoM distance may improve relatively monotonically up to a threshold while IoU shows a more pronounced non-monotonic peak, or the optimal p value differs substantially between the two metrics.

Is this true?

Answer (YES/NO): NO